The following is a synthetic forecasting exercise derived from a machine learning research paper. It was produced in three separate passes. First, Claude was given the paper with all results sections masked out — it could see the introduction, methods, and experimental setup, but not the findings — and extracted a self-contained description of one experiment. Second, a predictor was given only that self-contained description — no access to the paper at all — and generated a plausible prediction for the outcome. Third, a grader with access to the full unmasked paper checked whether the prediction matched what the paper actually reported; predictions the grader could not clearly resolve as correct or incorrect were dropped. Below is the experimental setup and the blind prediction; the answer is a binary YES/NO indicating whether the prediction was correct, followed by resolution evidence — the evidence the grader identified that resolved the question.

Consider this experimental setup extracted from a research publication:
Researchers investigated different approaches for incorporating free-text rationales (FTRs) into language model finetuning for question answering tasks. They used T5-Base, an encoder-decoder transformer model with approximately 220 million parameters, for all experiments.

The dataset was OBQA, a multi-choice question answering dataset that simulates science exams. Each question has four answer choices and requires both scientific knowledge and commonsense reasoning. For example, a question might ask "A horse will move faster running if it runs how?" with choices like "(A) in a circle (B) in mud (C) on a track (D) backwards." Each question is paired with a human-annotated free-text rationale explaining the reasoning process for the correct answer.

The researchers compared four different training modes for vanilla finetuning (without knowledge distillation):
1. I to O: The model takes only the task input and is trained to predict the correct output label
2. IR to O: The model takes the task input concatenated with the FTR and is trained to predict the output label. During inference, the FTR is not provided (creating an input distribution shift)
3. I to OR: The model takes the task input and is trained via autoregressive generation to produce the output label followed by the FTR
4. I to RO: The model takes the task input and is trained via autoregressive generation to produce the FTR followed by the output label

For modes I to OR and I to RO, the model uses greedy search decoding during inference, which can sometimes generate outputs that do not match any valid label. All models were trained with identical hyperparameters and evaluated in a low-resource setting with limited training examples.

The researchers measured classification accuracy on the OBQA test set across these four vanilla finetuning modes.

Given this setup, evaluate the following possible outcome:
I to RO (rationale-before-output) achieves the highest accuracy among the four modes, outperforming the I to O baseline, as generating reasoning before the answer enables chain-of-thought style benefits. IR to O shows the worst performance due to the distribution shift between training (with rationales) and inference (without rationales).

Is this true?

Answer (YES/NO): NO